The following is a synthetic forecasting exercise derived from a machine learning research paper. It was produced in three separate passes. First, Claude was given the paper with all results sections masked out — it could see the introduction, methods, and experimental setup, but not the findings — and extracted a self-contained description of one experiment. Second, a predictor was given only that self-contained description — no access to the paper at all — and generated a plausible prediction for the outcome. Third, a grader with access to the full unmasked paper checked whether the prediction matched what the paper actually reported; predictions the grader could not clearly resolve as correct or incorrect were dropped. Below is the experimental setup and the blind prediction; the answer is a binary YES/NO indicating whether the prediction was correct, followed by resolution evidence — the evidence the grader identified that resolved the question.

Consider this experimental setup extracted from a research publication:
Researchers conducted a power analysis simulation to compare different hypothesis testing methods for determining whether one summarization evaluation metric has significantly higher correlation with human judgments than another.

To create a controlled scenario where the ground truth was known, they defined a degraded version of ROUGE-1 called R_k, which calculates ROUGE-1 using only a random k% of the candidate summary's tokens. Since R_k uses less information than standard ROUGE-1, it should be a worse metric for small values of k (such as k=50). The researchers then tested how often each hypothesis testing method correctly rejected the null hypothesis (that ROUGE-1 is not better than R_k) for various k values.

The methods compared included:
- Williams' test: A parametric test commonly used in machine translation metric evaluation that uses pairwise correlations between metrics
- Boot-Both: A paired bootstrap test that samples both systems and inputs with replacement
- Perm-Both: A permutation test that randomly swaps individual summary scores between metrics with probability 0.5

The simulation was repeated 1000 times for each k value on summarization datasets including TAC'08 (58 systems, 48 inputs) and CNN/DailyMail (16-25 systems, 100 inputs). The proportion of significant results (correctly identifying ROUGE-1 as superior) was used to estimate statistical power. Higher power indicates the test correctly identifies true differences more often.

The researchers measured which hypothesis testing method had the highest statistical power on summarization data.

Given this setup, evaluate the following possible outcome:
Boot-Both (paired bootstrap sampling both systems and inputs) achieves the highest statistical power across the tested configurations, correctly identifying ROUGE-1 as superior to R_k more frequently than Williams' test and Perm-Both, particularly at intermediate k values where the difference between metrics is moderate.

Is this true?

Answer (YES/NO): NO